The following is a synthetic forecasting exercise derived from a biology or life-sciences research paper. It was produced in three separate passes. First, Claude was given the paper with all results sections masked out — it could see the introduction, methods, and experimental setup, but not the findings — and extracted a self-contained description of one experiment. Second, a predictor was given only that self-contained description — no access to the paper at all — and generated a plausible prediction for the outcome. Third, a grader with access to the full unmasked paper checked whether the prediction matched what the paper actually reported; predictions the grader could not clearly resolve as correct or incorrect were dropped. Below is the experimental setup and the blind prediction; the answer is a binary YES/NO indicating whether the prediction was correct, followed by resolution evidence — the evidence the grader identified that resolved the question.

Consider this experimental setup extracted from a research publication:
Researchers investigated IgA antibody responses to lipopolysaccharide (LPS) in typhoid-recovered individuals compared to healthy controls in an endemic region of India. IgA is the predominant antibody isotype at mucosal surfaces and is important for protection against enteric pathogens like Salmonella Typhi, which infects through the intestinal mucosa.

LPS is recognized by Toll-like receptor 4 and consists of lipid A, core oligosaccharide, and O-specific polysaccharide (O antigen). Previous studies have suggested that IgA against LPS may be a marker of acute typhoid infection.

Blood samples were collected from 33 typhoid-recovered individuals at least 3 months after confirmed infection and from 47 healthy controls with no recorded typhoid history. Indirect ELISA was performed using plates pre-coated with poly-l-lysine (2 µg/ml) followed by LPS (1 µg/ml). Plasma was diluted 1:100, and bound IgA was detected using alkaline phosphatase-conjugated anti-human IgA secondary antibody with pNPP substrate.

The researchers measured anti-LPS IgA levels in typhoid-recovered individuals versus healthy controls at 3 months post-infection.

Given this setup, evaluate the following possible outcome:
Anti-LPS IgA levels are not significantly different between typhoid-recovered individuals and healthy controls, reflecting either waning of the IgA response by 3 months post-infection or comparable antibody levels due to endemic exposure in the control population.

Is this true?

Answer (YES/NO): NO